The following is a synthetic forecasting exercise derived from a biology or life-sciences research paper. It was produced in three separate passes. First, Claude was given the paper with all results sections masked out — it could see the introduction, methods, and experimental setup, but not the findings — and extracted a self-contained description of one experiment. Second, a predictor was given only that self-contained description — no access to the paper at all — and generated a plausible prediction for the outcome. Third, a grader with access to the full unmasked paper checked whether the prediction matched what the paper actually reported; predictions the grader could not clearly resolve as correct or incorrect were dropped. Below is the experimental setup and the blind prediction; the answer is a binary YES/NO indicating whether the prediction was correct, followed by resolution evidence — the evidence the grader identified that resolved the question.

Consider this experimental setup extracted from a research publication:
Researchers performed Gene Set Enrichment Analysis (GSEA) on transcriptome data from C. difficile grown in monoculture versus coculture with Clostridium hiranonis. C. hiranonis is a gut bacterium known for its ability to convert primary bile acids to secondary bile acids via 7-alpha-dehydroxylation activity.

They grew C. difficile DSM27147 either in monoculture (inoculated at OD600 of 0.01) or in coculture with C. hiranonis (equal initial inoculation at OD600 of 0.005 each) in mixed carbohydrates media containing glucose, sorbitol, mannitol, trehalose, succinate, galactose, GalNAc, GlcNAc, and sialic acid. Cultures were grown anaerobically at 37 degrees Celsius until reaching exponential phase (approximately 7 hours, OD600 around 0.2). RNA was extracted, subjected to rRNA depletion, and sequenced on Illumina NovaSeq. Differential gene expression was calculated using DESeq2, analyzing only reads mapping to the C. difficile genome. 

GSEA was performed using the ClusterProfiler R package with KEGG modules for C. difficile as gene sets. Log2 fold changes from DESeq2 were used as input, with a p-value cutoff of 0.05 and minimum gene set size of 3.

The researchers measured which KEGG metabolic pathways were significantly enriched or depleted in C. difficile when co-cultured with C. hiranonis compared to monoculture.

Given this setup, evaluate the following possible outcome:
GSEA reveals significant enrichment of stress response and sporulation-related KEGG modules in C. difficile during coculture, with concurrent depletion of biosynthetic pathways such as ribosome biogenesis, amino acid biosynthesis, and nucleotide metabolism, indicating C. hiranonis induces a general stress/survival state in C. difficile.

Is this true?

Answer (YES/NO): NO